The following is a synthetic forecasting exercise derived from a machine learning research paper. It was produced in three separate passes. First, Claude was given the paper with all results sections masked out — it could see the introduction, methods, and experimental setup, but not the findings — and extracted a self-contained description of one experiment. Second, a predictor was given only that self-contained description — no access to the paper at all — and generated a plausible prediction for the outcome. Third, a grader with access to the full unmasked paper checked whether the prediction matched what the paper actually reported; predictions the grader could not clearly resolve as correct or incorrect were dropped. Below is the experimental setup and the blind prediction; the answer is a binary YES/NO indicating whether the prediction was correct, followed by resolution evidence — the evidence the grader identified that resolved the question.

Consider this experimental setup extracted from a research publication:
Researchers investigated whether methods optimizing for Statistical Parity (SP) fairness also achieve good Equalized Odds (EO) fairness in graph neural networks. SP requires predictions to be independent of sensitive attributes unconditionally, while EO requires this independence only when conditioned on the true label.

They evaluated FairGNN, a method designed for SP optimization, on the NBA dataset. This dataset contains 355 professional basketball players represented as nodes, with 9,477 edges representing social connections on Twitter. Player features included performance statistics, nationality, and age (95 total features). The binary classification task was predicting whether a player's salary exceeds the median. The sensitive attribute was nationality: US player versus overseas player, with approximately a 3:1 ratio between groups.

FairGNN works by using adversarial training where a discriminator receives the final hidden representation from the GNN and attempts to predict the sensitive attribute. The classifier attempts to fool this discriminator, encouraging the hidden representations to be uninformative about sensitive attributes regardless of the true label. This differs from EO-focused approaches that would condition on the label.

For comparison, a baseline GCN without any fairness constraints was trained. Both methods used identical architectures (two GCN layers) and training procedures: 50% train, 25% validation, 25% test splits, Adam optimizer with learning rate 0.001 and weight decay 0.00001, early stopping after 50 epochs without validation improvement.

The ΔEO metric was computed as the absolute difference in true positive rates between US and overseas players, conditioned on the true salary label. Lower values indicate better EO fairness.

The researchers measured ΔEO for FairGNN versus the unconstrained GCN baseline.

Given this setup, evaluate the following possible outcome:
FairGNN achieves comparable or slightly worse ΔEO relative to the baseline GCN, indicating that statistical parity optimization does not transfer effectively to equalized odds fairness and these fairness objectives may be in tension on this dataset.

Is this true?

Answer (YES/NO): NO